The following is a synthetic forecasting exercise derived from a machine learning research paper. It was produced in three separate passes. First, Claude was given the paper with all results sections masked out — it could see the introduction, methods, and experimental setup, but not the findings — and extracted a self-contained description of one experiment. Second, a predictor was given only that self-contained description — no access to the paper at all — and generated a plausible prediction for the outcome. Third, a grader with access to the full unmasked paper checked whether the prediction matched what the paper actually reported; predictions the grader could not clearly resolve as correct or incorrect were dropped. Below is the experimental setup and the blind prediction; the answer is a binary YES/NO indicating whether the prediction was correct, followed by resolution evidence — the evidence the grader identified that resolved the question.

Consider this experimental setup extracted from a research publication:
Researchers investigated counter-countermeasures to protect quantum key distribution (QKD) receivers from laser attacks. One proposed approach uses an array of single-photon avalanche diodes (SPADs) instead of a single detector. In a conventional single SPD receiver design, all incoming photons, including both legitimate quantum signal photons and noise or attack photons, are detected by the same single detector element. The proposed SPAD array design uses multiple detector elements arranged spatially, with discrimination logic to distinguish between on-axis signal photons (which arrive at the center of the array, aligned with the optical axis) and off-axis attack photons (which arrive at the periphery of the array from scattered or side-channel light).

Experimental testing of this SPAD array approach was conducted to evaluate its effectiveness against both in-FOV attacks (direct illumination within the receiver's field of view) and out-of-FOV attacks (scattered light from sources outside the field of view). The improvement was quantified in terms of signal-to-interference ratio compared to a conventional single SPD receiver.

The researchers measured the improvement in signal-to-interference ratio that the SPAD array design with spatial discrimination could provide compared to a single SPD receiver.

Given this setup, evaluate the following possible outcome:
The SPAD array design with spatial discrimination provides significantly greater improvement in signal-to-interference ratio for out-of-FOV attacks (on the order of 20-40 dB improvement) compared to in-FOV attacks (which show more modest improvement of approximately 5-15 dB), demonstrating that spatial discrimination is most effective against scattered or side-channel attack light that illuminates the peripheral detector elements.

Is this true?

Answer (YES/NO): NO